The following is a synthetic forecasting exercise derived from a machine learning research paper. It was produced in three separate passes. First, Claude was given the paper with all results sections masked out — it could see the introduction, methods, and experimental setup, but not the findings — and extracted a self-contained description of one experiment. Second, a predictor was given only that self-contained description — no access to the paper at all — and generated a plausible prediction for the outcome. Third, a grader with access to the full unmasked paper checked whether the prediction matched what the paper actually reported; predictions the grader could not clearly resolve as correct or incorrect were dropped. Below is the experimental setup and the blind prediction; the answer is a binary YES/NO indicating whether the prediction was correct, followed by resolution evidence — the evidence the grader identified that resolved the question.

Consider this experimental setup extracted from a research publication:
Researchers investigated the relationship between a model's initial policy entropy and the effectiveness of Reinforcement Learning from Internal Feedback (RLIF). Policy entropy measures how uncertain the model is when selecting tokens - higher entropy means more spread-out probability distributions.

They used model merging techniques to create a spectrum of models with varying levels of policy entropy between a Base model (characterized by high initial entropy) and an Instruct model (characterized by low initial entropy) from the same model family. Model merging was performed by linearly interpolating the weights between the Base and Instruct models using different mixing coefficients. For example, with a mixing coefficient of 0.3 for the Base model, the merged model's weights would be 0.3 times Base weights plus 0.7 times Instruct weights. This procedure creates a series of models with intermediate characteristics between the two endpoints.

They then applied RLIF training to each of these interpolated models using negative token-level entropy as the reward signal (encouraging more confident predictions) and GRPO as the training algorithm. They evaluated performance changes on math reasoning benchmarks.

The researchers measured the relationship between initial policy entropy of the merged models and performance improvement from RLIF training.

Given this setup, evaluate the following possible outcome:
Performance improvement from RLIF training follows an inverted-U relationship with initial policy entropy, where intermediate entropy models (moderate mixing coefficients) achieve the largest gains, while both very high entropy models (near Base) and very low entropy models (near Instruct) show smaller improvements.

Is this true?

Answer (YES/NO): NO